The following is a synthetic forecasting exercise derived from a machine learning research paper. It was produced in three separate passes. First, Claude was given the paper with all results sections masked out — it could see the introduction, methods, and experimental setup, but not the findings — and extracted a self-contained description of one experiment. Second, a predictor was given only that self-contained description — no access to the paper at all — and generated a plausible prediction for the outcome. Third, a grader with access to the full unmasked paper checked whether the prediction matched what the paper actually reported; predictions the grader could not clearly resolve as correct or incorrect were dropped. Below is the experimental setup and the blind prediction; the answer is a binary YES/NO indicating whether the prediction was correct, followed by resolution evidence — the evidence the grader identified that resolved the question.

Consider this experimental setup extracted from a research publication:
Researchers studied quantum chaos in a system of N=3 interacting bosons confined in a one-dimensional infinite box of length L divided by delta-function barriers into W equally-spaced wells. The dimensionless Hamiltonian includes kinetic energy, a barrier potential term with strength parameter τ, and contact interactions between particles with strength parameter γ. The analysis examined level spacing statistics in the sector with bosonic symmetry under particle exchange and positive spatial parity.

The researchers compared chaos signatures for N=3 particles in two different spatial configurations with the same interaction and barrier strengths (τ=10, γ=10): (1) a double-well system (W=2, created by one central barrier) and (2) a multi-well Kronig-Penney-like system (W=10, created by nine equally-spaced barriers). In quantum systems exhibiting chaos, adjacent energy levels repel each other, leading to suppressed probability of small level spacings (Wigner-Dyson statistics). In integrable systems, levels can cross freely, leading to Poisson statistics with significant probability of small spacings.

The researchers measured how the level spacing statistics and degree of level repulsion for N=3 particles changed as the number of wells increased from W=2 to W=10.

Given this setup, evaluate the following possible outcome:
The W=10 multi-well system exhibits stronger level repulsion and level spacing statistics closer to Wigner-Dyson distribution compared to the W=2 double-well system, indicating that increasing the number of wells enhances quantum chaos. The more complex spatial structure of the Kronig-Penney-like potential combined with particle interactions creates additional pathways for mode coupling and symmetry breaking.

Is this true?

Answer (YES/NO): YES